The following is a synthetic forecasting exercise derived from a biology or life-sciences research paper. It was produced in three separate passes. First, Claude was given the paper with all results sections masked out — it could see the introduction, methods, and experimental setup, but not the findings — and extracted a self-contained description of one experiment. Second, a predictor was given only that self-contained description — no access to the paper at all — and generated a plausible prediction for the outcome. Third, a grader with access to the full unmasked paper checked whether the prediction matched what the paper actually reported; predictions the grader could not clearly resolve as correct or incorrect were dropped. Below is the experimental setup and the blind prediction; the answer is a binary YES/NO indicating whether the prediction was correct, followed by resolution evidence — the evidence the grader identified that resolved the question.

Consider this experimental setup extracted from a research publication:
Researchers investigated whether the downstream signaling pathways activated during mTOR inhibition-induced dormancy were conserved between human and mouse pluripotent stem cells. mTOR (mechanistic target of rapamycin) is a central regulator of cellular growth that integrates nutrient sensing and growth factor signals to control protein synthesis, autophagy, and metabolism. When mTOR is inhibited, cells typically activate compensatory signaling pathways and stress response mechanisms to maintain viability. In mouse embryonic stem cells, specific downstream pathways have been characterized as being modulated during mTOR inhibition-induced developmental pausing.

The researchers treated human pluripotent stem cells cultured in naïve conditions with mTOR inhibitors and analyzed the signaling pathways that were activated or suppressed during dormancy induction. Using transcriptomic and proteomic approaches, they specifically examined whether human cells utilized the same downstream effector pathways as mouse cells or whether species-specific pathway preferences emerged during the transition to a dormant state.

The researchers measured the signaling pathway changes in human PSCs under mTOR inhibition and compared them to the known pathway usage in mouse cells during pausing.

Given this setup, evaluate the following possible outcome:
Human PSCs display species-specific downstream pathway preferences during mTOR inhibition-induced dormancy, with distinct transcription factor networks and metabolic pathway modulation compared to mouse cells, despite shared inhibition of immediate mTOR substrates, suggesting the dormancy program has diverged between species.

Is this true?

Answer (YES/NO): YES